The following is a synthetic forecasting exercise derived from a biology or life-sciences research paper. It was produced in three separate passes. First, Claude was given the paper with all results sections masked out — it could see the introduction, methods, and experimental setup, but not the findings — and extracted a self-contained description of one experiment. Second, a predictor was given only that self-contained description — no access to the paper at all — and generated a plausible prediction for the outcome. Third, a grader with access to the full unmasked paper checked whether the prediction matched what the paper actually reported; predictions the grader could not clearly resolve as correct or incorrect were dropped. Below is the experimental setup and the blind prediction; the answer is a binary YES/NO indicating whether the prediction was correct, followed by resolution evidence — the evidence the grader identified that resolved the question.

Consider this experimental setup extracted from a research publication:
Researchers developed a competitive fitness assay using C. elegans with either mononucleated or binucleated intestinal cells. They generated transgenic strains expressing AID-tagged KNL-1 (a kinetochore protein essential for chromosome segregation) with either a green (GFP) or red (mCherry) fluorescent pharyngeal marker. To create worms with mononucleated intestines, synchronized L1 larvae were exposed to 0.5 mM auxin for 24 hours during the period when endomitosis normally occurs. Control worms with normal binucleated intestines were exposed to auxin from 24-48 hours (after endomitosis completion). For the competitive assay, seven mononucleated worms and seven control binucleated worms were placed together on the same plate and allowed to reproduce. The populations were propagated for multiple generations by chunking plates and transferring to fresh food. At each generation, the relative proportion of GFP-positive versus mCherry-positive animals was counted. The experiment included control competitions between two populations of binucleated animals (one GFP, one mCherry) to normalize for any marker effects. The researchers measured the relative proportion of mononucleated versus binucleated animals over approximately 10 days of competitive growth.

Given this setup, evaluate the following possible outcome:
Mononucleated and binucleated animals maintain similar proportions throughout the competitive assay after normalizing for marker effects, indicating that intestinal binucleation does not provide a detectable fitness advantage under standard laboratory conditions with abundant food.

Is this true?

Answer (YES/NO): NO